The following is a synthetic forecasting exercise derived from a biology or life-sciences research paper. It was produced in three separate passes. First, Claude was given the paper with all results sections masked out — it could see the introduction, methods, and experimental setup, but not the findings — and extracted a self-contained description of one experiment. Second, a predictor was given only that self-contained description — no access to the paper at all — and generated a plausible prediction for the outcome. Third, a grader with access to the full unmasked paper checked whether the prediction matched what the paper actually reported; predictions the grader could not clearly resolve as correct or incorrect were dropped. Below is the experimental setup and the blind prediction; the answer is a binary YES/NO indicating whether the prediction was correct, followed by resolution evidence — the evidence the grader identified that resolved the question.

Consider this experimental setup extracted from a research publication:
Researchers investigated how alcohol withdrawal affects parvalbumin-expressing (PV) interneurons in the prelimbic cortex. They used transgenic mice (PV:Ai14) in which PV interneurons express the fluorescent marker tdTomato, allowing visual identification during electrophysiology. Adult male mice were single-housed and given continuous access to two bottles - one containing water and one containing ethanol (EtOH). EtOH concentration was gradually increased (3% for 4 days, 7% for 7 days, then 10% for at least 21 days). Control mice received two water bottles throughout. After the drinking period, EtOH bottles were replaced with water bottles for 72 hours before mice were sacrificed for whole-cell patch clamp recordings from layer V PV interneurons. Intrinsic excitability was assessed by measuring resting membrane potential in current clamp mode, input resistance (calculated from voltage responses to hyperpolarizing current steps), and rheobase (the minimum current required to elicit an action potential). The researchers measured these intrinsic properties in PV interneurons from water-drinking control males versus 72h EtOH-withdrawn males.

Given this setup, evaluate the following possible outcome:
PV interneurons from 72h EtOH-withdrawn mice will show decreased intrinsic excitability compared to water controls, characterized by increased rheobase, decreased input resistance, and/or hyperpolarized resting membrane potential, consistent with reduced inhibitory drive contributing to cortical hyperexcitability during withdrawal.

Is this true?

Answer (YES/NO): NO